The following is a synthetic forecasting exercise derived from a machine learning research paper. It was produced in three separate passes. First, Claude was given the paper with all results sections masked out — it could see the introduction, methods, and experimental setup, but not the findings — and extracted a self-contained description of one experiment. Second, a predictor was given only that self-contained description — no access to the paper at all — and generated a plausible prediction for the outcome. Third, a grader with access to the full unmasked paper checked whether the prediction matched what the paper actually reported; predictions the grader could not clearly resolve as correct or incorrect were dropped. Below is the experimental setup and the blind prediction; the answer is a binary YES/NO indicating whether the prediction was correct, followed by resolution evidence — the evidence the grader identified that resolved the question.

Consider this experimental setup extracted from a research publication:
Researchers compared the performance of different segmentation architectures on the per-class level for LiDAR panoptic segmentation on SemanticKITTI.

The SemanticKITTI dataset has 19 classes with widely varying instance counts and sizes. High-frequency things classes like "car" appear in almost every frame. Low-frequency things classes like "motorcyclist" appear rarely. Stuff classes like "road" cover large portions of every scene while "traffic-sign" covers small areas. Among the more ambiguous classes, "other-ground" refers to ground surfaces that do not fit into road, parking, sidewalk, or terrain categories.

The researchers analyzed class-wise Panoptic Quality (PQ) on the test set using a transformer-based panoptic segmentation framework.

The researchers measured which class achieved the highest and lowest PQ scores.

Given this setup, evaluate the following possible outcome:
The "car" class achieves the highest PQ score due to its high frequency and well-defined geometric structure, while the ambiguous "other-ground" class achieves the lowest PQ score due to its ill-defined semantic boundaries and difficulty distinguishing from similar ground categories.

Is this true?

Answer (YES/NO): YES